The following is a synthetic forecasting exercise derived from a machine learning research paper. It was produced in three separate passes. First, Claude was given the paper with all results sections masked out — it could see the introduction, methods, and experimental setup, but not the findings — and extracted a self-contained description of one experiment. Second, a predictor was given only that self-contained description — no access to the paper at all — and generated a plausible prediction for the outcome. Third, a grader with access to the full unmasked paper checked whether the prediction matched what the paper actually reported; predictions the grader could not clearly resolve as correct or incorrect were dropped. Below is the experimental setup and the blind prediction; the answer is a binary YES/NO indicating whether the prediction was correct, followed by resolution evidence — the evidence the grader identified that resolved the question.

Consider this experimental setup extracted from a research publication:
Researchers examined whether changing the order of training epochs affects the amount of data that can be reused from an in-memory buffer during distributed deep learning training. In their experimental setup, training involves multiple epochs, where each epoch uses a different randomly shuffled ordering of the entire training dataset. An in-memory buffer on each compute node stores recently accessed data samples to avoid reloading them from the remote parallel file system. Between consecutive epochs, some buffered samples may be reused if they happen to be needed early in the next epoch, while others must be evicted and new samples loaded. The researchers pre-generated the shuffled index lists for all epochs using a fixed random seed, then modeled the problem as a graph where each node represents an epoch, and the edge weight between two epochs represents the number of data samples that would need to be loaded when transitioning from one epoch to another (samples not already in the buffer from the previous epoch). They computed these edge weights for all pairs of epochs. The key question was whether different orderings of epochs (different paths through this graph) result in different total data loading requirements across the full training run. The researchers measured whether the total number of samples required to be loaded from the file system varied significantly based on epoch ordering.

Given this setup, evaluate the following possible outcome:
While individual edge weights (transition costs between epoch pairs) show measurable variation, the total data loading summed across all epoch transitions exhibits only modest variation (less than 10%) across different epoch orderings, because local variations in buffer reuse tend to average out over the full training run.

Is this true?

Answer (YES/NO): NO